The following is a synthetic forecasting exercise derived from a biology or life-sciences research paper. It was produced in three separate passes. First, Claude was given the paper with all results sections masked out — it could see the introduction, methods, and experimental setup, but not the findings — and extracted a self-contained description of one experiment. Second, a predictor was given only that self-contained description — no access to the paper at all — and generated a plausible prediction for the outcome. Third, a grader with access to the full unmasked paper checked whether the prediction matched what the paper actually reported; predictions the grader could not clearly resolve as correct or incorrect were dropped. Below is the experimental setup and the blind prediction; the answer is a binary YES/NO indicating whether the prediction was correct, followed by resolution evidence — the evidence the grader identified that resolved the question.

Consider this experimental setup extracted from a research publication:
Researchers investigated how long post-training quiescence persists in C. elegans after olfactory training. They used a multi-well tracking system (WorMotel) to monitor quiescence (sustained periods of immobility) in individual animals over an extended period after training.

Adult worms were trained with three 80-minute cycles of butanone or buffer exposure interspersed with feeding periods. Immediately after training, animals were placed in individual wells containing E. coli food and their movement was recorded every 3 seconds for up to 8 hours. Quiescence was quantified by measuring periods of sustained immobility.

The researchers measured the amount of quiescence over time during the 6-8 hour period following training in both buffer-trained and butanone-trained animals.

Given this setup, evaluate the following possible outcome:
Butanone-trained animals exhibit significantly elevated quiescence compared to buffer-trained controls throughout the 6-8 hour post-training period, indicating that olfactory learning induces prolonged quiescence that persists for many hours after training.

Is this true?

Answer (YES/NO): NO